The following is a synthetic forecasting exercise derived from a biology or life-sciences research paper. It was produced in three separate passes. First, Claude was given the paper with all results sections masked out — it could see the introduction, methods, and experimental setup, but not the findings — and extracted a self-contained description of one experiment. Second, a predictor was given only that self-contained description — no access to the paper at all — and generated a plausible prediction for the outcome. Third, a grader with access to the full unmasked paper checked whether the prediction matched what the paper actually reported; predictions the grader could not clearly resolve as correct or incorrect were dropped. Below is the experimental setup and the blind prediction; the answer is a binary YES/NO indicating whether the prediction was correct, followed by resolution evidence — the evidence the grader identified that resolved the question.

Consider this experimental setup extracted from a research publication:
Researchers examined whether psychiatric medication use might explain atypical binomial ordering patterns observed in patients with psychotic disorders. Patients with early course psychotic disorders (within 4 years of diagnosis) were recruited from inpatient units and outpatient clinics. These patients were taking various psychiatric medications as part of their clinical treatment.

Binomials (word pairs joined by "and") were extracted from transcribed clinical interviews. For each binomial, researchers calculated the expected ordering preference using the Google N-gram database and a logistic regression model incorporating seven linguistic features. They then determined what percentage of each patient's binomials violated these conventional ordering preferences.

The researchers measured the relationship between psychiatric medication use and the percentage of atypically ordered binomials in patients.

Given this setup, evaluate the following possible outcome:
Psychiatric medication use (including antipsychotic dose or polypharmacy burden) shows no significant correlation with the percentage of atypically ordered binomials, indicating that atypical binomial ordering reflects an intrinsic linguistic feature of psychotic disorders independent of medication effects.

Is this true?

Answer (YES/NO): YES